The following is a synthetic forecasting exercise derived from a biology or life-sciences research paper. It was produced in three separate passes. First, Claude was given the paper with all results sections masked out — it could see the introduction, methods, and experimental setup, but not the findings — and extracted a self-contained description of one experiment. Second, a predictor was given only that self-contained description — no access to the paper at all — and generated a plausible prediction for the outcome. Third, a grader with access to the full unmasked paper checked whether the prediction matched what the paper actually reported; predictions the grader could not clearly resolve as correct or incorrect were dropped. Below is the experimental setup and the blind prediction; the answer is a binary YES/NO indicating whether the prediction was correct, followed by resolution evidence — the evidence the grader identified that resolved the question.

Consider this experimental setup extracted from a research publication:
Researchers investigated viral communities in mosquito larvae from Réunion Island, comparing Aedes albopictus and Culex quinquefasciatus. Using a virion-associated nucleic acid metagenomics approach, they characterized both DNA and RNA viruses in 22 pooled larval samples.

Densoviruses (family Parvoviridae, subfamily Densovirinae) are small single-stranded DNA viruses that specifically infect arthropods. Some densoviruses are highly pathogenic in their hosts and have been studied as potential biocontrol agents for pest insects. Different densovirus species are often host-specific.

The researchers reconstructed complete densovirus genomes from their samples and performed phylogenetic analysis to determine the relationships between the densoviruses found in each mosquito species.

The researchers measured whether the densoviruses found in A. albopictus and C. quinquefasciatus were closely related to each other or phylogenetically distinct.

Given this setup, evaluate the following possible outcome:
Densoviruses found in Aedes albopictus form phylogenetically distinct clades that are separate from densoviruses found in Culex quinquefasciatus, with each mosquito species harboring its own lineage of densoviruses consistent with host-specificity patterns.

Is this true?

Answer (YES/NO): NO